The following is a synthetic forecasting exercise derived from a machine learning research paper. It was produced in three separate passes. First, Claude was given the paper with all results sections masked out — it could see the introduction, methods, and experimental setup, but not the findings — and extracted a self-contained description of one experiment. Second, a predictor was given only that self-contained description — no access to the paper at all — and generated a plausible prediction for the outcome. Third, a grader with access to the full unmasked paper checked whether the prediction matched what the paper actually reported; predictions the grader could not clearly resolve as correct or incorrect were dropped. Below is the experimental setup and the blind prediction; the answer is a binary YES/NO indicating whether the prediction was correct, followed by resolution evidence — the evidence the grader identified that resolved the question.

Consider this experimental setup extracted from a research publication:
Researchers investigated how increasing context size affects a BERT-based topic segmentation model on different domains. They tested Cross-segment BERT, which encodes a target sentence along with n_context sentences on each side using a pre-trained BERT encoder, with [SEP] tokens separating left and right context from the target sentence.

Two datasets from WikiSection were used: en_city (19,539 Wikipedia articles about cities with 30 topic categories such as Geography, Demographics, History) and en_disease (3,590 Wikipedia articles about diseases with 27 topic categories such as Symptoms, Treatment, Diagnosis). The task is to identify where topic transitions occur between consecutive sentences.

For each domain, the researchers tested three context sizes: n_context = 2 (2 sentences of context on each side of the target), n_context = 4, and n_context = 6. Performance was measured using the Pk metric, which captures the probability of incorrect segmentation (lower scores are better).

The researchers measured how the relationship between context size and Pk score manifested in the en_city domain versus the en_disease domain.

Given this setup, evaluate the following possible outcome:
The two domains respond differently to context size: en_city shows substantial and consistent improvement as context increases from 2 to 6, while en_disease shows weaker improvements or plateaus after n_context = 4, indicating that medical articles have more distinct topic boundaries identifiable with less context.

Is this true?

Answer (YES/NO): NO